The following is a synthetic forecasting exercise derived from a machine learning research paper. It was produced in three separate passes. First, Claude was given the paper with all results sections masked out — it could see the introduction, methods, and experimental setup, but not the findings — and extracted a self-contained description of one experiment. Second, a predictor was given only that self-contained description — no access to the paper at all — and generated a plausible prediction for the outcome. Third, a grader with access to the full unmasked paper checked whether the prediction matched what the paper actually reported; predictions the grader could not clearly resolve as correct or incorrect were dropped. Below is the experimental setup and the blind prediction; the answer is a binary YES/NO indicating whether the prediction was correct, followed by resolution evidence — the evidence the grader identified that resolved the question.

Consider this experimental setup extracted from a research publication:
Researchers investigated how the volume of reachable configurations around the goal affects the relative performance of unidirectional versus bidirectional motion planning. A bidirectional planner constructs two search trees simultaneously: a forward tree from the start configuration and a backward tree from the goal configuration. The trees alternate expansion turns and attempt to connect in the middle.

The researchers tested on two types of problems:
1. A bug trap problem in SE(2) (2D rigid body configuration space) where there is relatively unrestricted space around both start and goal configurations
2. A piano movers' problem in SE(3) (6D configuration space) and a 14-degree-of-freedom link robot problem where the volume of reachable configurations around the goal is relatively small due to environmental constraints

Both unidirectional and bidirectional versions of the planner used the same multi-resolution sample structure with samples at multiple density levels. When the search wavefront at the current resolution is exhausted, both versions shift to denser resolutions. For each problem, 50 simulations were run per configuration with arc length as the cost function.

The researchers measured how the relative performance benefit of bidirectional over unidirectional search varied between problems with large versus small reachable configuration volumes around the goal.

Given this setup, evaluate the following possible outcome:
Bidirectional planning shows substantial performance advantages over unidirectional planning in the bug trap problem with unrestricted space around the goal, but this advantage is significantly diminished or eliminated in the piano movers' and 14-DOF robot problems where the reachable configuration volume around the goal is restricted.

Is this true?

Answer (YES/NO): NO